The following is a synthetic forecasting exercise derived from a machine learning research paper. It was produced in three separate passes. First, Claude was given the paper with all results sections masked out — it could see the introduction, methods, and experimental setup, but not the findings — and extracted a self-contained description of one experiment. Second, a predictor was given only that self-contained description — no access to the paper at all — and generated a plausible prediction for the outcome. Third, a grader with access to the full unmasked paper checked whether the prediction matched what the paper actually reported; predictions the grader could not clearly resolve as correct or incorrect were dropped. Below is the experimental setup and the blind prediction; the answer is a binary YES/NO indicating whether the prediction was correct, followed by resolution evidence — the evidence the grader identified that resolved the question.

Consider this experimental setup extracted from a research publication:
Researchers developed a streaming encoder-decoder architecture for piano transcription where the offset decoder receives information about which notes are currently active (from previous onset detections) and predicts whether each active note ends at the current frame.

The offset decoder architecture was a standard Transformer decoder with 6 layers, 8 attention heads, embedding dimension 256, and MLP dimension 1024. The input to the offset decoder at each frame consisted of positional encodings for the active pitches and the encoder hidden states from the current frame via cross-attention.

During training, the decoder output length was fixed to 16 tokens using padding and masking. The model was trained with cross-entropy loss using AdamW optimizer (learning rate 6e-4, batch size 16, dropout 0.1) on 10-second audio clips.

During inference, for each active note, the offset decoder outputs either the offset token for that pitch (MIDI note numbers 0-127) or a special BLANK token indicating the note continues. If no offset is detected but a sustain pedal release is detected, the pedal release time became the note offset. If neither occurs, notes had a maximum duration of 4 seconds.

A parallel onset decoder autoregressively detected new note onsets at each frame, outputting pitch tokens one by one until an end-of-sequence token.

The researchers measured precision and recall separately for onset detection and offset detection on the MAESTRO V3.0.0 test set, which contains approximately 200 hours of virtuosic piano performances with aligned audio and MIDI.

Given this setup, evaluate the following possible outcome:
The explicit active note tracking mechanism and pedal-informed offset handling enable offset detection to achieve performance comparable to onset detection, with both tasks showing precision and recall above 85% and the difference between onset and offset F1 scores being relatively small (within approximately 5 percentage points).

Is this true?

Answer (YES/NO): NO